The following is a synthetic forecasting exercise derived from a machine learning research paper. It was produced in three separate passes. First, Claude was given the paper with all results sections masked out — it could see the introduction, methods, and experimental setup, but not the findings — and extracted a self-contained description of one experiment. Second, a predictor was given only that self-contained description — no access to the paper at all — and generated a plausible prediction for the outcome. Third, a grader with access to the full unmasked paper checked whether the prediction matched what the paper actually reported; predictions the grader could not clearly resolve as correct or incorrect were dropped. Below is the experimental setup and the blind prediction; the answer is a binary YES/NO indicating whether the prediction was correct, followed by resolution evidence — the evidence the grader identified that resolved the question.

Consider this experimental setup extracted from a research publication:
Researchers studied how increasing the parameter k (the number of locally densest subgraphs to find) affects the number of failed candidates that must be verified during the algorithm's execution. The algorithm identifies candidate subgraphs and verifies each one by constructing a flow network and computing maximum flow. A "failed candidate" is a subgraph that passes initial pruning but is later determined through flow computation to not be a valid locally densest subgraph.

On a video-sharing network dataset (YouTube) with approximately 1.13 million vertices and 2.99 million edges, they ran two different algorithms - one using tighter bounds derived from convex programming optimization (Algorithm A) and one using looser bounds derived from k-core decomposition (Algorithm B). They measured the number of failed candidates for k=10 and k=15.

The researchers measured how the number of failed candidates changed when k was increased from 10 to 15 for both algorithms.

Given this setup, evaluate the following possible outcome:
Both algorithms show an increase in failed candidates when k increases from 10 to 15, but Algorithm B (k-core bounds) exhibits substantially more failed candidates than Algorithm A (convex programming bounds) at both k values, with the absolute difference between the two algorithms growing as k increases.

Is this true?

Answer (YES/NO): YES